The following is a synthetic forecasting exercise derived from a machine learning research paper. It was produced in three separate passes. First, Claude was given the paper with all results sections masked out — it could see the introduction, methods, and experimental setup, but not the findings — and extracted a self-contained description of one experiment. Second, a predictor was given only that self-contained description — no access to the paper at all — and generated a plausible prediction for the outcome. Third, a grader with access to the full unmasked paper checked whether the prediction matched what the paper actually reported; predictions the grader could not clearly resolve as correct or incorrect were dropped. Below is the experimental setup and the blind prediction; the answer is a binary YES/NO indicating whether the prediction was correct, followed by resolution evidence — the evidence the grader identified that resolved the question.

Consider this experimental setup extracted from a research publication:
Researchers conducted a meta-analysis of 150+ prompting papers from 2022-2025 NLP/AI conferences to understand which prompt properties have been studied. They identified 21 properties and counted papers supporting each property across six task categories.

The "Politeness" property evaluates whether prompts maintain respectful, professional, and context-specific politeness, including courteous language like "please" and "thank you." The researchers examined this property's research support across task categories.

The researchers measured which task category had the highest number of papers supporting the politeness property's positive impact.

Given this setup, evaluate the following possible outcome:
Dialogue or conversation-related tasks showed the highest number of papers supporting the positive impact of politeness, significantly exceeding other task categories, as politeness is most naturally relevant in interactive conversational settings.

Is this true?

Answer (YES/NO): NO